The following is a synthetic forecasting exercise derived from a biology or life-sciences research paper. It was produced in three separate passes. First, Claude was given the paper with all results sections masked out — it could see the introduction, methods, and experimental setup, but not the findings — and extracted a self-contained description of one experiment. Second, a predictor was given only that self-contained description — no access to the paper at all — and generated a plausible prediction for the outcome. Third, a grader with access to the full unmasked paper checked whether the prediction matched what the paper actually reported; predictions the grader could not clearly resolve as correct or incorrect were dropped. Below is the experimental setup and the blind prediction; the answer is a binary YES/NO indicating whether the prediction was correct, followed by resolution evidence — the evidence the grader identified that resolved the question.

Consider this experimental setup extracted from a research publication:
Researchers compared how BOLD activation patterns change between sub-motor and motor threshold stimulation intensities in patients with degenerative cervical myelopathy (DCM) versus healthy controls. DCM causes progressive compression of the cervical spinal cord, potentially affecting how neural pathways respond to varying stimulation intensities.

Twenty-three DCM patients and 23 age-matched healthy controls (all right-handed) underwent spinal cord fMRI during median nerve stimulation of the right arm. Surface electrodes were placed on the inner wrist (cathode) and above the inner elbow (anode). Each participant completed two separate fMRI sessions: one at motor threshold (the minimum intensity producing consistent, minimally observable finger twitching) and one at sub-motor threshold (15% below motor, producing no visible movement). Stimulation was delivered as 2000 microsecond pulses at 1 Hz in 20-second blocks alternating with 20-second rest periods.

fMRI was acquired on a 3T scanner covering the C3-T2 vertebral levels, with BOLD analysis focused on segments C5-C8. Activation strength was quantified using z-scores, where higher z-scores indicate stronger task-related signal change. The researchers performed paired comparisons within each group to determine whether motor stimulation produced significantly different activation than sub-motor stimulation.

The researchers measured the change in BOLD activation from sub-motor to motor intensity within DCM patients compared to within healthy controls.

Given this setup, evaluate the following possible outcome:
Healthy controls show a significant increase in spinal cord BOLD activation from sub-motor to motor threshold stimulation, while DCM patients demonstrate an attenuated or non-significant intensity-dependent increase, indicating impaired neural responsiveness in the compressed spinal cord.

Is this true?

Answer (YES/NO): NO